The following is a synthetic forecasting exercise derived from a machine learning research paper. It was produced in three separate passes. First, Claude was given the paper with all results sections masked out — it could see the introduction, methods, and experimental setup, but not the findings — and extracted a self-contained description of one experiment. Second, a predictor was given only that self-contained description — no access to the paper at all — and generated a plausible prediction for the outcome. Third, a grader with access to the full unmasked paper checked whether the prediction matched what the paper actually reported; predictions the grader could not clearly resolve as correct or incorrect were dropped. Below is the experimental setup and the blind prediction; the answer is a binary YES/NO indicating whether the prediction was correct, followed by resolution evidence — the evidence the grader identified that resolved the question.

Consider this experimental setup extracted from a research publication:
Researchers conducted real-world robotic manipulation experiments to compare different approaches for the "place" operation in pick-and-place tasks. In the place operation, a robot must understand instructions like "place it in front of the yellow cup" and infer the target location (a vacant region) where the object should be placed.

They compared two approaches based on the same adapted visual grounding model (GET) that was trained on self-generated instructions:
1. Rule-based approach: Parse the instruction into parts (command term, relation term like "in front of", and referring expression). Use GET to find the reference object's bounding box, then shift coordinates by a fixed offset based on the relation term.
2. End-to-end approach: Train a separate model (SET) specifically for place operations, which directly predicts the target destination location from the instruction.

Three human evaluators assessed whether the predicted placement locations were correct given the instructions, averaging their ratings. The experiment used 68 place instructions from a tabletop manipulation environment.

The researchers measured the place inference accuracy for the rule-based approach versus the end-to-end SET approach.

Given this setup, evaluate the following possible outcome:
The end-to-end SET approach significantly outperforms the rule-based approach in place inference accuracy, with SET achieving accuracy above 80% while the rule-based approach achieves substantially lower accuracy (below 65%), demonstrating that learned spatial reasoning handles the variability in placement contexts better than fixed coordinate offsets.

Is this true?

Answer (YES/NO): NO